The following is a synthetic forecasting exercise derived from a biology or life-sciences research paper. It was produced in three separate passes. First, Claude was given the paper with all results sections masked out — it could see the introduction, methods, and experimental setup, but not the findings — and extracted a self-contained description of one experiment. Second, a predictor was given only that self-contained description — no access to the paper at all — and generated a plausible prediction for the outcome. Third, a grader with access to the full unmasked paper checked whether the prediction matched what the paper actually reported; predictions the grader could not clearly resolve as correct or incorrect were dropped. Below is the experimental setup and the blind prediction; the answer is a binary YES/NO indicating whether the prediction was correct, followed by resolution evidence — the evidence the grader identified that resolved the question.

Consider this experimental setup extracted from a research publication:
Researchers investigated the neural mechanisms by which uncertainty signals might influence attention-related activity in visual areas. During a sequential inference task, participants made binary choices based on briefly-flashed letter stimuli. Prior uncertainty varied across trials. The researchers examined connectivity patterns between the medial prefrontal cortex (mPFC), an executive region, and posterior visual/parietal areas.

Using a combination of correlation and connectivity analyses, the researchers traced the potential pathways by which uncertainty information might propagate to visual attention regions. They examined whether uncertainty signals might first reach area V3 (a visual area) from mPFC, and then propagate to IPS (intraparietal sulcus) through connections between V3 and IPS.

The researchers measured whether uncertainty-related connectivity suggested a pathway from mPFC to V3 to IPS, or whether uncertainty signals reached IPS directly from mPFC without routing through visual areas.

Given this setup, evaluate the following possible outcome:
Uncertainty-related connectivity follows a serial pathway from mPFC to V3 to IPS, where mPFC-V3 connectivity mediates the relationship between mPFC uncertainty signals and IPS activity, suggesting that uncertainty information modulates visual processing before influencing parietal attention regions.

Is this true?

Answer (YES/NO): YES